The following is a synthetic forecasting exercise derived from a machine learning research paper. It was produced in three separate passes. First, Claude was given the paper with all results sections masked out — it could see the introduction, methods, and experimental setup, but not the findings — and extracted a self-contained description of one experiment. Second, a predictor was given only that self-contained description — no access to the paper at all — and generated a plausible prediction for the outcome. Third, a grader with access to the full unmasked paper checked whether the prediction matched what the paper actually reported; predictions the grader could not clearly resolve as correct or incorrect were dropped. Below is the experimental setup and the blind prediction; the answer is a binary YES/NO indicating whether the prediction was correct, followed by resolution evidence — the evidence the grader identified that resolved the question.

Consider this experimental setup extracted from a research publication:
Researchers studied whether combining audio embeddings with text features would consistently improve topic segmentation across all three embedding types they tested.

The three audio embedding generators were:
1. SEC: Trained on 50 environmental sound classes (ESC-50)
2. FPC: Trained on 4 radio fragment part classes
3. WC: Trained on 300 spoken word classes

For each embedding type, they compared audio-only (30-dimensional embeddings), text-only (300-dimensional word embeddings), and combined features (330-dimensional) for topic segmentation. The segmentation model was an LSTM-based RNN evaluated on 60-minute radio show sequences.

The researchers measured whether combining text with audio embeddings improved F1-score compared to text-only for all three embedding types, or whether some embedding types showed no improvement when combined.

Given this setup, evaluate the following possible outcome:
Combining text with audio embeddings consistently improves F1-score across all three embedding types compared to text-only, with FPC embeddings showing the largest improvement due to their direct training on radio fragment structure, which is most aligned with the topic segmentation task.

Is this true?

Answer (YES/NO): NO